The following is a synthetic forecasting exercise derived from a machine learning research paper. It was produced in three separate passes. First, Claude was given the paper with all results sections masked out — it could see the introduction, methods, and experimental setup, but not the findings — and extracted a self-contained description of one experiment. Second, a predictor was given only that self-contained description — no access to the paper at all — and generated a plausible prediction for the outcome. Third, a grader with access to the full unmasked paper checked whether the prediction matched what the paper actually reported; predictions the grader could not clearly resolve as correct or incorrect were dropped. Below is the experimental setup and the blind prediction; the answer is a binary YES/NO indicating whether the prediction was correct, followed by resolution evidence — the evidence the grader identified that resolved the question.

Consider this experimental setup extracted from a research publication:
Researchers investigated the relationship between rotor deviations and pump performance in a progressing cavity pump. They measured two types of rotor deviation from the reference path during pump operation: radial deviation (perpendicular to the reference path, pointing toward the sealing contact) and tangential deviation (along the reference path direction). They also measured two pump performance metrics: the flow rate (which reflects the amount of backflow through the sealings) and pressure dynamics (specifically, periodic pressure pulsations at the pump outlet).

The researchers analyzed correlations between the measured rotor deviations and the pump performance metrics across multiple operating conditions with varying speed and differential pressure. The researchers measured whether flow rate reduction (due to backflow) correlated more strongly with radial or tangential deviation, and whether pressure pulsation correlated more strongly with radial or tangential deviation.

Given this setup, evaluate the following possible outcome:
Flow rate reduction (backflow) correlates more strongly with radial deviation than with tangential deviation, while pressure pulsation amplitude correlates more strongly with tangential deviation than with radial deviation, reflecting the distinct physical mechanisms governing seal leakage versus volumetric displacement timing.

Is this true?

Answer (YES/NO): YES